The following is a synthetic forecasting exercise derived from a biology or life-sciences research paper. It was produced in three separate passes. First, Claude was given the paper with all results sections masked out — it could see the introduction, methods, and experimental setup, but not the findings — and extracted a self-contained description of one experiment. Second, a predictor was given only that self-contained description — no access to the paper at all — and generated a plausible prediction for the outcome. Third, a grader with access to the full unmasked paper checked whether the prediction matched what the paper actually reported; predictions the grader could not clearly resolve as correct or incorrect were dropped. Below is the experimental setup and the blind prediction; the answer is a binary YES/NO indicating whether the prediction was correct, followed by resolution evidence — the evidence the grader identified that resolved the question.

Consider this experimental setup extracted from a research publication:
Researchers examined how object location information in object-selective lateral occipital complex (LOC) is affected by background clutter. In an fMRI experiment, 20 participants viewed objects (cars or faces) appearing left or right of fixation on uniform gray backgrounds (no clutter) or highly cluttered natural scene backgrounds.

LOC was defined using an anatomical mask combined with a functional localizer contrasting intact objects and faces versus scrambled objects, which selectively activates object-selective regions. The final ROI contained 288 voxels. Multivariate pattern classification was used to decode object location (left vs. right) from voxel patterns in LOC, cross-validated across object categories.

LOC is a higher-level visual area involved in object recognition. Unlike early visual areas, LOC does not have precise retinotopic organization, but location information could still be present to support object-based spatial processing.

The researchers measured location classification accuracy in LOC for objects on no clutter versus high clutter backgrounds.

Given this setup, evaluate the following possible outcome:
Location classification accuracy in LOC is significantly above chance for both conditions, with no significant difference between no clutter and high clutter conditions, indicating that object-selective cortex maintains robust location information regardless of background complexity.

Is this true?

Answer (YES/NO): YES